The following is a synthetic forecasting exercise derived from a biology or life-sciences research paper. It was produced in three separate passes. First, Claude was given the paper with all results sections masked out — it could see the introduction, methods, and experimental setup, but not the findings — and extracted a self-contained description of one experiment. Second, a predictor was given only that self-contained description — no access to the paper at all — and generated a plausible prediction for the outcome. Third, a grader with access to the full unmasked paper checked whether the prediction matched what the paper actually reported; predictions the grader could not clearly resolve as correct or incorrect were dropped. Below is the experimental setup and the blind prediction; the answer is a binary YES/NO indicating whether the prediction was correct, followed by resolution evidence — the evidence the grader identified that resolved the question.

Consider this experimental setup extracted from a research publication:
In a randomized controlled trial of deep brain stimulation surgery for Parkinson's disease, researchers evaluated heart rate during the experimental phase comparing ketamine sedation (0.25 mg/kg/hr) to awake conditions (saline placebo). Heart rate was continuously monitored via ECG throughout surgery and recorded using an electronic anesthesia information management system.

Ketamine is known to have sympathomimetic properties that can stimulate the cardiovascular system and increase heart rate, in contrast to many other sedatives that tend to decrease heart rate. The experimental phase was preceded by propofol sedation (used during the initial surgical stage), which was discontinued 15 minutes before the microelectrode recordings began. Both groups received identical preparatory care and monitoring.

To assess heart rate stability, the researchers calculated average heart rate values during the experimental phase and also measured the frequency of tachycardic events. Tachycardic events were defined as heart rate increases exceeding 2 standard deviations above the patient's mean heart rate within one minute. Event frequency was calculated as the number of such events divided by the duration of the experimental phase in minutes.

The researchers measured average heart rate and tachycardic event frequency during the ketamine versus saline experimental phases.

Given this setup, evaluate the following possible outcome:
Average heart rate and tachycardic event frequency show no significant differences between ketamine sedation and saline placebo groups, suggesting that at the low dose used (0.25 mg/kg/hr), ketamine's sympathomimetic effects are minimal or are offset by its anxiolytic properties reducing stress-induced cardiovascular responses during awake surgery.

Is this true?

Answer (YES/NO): YES